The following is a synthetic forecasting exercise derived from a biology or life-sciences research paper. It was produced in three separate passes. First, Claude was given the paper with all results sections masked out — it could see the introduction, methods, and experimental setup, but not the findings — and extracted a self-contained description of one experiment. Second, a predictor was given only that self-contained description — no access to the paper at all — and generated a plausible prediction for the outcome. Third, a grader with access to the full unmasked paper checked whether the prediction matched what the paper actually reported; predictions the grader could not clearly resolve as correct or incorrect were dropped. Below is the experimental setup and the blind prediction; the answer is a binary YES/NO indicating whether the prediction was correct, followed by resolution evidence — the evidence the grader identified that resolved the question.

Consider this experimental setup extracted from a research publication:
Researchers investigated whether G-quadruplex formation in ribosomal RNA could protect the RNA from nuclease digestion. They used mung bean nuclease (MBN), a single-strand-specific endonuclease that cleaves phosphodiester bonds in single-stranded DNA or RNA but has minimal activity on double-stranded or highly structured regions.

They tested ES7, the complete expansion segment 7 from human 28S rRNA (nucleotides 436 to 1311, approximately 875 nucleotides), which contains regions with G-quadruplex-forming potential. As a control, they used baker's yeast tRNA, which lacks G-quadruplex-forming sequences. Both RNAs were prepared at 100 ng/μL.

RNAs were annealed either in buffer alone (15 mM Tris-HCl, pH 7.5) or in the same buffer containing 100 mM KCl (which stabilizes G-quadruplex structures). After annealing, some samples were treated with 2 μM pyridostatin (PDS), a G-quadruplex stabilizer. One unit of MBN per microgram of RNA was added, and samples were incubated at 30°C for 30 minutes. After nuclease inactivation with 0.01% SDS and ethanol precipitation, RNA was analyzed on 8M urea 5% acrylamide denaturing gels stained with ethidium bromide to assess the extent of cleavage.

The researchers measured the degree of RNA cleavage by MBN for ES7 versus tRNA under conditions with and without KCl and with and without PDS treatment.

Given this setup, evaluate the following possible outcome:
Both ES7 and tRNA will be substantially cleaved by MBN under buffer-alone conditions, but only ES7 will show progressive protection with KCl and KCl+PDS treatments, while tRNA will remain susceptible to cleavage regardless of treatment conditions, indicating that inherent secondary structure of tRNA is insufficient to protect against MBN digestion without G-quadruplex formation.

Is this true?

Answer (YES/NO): NO